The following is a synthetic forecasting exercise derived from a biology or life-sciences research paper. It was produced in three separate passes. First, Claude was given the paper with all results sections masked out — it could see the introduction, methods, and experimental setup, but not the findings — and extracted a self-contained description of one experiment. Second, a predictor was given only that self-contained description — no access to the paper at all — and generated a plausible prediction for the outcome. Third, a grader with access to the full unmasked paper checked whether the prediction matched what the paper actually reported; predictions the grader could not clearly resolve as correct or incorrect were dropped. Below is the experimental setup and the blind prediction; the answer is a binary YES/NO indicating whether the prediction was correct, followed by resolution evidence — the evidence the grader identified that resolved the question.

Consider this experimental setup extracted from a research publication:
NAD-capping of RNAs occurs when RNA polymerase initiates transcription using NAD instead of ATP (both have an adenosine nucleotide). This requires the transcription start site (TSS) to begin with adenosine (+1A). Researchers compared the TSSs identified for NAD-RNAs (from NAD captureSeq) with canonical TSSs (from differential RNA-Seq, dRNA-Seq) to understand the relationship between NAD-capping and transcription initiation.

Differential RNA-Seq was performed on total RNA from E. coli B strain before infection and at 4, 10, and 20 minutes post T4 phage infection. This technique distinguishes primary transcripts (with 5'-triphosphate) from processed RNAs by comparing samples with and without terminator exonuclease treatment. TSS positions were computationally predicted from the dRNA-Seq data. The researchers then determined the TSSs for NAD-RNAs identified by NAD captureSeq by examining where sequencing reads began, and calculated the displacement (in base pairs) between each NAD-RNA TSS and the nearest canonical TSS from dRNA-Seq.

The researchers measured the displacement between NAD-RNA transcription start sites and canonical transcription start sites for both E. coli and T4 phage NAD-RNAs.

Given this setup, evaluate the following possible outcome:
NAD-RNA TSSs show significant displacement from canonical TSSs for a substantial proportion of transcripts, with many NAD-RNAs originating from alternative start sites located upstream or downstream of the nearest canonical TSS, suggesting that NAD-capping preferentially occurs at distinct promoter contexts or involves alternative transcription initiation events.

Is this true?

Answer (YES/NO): NO